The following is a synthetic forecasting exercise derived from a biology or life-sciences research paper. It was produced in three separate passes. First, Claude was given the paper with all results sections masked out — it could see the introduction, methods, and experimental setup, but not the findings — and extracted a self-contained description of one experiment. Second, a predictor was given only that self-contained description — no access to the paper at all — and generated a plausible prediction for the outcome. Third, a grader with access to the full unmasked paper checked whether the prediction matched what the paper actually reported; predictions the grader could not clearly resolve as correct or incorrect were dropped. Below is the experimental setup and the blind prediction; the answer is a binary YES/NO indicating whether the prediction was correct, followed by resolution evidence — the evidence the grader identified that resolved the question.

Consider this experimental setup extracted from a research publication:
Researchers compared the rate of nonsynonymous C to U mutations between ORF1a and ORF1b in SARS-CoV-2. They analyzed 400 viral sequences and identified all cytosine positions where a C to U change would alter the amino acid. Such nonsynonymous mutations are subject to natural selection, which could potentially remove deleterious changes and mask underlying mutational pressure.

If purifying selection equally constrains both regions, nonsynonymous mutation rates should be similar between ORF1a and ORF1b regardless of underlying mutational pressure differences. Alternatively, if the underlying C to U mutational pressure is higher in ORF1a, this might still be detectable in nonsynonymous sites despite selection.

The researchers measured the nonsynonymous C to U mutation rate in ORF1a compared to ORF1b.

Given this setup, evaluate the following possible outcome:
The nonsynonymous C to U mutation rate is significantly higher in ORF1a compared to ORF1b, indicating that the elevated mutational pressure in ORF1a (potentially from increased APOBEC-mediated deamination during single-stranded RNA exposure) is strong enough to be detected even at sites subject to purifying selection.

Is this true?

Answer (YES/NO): YES